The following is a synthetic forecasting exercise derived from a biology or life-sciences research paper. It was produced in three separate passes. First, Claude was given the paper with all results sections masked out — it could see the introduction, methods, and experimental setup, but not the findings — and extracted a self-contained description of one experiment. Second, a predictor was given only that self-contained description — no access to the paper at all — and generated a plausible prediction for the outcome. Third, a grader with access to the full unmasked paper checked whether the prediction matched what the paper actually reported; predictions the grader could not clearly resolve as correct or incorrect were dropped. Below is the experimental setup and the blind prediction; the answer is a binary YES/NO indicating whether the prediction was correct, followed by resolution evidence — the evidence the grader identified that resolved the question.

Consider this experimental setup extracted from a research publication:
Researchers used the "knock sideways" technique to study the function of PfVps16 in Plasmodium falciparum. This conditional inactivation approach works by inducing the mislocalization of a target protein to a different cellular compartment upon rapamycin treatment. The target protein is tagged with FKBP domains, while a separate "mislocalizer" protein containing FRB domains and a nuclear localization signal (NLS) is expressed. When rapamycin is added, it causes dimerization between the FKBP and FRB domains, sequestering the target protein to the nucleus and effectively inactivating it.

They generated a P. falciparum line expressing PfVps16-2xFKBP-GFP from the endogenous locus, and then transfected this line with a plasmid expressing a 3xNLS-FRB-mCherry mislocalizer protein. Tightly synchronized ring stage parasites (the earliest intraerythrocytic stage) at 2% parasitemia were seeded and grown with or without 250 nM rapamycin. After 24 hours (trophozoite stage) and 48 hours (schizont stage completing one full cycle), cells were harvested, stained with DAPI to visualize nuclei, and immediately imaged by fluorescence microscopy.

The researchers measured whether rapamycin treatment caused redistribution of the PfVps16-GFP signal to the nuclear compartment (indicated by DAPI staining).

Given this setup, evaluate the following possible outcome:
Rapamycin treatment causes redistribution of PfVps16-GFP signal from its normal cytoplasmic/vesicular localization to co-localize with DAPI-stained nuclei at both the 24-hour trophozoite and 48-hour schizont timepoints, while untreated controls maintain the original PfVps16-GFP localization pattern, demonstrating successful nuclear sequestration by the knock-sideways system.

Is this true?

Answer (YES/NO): NO